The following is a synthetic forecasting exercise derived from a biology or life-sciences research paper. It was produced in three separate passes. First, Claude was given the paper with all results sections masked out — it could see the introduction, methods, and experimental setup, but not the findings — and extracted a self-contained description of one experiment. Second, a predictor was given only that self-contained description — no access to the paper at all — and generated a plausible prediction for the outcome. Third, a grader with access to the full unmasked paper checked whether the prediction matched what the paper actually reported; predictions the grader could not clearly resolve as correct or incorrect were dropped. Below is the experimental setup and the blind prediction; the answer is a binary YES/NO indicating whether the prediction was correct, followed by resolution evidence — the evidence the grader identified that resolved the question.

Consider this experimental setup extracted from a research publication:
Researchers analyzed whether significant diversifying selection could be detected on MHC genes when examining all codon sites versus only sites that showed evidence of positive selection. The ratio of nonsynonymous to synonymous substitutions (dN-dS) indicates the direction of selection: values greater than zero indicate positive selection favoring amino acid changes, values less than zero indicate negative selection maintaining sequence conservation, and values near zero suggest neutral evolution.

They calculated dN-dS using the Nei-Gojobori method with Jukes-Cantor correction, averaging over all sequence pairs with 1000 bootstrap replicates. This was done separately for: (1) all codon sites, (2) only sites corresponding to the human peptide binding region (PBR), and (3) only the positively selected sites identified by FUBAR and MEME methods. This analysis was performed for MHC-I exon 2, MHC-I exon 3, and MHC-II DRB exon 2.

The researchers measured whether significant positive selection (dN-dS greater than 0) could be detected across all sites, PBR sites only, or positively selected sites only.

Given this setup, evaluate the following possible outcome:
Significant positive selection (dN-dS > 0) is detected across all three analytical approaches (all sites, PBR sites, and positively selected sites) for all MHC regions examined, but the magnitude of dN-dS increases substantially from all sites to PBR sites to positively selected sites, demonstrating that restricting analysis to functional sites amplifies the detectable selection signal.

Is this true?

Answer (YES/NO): NO